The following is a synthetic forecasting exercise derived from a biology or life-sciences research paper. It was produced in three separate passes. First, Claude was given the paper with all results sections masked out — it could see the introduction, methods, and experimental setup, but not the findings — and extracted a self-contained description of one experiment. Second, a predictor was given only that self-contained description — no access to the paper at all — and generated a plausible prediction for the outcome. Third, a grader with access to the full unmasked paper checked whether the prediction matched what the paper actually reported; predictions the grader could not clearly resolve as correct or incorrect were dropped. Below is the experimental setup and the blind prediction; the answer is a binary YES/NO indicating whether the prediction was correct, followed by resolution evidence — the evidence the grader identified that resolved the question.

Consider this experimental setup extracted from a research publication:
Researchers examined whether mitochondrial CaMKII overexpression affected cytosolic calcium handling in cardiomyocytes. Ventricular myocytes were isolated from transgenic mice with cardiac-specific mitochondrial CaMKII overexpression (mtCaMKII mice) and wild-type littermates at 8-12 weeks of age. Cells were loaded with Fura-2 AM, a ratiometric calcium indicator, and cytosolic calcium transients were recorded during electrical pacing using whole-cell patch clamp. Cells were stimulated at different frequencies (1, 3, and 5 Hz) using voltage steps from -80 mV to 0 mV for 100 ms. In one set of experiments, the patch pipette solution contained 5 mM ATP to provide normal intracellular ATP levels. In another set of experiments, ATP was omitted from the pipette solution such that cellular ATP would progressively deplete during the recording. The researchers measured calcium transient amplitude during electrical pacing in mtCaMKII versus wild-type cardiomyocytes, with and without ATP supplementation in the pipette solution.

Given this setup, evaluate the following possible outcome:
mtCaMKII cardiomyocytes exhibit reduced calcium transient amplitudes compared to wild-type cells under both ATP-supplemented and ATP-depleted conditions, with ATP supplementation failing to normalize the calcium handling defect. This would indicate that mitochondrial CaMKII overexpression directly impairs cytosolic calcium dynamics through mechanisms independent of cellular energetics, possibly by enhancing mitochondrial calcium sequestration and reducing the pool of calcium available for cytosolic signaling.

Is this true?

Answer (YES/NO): NO